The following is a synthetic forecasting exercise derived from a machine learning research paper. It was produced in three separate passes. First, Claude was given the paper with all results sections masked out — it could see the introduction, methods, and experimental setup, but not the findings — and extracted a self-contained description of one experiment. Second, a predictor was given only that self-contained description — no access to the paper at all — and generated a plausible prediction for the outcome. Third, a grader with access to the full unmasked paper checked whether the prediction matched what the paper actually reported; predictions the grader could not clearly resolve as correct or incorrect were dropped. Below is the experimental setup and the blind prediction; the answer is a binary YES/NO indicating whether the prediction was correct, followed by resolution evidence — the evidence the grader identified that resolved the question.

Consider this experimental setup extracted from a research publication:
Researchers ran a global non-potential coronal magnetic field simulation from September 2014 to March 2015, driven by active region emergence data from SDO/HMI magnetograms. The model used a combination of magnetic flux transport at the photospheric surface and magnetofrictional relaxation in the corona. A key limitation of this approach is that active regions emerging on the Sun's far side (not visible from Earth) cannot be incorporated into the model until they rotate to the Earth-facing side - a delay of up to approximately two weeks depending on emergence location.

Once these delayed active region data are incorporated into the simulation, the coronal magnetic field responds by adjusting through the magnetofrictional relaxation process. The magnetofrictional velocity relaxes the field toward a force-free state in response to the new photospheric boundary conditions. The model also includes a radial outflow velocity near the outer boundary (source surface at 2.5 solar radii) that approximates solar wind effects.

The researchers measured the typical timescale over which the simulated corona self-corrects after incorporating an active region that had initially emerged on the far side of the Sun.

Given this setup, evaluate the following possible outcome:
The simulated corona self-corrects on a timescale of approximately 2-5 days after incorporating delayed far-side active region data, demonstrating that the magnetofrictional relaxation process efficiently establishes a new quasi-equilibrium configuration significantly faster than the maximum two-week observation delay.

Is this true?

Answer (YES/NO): YES